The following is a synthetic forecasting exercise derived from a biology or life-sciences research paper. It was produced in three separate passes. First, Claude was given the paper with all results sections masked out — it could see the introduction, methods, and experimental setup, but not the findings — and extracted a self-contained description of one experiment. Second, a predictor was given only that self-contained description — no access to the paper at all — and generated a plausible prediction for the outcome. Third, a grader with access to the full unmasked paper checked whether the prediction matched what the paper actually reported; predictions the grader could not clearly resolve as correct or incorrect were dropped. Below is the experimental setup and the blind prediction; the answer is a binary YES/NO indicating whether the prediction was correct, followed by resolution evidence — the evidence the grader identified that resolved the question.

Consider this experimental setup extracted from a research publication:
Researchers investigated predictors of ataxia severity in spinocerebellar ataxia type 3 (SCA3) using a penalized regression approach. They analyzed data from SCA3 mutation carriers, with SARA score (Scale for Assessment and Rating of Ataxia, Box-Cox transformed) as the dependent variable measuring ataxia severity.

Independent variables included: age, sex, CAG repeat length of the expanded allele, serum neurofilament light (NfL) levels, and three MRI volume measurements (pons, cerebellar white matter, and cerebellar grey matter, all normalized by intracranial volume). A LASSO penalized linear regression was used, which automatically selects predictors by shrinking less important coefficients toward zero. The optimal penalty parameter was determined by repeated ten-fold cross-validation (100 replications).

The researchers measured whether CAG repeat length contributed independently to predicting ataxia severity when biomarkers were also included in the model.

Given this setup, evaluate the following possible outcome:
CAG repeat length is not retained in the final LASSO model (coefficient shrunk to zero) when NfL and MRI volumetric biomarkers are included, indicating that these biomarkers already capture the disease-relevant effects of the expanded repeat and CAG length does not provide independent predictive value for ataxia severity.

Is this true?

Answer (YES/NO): NO